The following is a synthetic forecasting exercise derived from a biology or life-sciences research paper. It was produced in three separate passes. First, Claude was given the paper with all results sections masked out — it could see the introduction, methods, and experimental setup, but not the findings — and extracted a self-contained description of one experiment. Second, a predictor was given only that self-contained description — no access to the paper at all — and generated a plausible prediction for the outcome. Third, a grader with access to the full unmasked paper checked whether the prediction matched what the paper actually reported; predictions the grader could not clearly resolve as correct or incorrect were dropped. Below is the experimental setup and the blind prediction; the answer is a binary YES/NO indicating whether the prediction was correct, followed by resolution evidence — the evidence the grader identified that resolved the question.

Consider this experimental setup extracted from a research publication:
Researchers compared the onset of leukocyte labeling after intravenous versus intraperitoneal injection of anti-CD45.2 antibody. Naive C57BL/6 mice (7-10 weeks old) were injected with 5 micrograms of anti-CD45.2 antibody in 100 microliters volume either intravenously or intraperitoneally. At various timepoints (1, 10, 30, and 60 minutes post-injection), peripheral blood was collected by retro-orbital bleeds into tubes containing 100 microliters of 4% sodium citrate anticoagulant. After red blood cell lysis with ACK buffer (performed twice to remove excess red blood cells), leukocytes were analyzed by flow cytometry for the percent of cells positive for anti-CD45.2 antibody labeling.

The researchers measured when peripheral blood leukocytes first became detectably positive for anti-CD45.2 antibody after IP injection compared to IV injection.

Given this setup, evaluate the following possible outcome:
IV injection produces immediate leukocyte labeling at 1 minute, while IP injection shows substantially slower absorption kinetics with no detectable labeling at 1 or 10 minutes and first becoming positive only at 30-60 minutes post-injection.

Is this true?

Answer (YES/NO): NO